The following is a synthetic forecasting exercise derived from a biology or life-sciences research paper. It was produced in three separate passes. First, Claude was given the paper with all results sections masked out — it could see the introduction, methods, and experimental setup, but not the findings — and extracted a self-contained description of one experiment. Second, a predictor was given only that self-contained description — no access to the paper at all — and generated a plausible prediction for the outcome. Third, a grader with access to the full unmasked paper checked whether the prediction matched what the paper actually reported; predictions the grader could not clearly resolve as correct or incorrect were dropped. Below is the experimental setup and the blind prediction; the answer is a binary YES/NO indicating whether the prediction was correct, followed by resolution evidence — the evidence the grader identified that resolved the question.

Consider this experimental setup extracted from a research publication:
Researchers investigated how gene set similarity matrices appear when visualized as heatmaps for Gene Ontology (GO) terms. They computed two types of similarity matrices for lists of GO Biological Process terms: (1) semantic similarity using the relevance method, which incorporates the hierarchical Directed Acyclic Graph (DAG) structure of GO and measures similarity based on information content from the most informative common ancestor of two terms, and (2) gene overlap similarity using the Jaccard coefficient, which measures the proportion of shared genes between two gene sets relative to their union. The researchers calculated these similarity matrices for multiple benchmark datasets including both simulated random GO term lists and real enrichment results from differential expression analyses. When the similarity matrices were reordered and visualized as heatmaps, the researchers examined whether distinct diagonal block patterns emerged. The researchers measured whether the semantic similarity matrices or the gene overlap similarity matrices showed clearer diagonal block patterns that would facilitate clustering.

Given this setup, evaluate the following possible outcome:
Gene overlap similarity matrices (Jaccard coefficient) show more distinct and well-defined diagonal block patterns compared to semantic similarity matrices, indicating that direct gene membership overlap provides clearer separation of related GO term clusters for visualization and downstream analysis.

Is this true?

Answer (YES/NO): NO